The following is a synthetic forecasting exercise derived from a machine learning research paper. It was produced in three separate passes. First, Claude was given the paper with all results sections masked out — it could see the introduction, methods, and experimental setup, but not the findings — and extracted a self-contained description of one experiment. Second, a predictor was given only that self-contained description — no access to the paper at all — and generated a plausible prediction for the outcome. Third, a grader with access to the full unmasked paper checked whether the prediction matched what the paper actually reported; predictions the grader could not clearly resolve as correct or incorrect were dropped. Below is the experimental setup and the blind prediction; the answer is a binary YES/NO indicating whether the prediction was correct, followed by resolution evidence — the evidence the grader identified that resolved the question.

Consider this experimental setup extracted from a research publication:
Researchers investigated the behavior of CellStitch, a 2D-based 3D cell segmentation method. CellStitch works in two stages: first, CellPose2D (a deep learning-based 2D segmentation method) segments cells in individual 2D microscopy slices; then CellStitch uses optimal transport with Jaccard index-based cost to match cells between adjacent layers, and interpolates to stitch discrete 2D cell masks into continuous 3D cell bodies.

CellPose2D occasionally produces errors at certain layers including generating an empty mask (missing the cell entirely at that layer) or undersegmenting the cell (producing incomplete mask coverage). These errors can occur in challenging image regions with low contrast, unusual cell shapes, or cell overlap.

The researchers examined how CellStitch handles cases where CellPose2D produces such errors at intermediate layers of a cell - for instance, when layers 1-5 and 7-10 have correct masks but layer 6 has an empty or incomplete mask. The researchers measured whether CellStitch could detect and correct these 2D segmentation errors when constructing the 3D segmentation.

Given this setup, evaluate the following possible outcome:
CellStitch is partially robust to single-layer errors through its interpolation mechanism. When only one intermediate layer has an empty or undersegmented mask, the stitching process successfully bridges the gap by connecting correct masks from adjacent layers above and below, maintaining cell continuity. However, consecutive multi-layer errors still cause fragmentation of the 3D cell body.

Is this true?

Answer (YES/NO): NO